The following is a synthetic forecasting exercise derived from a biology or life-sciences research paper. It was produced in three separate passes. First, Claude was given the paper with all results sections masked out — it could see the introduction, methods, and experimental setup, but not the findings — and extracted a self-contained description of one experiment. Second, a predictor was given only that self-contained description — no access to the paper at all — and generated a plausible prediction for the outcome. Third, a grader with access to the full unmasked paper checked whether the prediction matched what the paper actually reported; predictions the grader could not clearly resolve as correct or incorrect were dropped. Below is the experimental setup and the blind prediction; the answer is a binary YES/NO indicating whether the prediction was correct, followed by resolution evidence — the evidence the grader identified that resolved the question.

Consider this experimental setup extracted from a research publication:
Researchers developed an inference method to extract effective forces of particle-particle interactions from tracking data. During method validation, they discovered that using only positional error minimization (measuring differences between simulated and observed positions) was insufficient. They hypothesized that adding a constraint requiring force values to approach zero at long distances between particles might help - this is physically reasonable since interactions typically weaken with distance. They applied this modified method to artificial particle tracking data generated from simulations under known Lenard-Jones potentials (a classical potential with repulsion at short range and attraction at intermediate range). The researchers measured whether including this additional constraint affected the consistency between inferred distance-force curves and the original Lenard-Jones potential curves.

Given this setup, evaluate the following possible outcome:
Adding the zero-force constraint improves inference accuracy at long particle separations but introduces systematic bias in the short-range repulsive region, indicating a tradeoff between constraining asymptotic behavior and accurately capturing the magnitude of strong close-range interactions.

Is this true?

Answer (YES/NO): NO